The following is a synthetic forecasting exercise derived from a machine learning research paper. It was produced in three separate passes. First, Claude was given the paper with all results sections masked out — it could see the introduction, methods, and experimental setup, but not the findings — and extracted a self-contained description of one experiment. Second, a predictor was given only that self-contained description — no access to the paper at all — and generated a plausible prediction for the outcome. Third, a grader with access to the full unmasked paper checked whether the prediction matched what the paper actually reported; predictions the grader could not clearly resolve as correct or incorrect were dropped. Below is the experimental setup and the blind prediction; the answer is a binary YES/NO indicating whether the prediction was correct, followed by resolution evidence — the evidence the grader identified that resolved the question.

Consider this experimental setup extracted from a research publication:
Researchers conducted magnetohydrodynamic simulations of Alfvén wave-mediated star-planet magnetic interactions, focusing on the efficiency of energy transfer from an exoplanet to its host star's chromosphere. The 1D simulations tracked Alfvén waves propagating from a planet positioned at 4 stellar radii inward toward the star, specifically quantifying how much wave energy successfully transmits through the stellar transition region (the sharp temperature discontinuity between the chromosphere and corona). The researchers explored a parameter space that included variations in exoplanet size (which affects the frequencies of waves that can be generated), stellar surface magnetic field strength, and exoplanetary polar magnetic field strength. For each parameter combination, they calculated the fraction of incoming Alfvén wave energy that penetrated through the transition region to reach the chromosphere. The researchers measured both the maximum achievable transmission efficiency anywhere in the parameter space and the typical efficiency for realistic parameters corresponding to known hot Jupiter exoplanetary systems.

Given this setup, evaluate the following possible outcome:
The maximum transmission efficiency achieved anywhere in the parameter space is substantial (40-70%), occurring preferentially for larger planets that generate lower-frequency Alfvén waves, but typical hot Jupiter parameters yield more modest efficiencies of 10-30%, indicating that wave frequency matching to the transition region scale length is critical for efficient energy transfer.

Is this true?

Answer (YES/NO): NO